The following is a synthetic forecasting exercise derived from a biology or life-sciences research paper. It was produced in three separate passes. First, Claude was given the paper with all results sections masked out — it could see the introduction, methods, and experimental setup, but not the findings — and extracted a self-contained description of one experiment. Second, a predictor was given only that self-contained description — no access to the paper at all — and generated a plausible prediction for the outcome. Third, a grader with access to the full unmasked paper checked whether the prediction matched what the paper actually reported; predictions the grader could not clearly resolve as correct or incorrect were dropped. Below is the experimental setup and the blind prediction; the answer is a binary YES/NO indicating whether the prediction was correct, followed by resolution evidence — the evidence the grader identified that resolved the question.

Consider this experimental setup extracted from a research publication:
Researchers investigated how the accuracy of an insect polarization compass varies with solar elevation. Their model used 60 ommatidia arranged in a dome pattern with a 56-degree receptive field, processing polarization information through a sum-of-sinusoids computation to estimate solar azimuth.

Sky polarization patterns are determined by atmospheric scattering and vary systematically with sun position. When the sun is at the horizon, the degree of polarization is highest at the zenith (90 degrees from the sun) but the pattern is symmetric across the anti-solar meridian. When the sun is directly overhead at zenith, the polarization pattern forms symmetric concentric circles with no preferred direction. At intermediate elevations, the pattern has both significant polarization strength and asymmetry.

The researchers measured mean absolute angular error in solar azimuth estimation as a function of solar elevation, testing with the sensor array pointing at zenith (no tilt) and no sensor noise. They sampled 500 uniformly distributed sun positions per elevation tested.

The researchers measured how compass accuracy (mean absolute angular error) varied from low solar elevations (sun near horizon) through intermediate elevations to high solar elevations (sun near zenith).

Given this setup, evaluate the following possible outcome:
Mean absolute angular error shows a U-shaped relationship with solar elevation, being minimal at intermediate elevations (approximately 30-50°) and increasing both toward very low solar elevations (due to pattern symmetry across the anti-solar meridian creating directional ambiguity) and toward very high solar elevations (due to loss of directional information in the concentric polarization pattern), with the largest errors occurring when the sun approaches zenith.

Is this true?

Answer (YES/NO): NO